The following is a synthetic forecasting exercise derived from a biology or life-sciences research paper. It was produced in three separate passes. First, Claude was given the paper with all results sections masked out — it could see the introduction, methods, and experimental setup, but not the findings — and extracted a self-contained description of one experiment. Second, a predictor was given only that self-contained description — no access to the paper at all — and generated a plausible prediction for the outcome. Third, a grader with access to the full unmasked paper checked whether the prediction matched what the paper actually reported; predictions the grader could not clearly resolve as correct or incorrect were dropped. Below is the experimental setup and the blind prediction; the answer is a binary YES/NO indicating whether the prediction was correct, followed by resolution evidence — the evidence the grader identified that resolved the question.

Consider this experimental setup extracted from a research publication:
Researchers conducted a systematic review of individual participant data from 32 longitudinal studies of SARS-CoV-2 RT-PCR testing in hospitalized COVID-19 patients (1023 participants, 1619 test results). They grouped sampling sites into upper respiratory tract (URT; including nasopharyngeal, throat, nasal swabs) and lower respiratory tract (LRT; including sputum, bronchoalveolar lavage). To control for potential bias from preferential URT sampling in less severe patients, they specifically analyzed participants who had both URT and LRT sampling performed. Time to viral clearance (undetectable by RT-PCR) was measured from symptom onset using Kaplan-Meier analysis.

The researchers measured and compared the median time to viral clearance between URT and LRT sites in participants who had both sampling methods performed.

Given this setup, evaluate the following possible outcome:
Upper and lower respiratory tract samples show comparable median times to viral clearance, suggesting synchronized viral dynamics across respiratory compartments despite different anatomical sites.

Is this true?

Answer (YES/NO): NO